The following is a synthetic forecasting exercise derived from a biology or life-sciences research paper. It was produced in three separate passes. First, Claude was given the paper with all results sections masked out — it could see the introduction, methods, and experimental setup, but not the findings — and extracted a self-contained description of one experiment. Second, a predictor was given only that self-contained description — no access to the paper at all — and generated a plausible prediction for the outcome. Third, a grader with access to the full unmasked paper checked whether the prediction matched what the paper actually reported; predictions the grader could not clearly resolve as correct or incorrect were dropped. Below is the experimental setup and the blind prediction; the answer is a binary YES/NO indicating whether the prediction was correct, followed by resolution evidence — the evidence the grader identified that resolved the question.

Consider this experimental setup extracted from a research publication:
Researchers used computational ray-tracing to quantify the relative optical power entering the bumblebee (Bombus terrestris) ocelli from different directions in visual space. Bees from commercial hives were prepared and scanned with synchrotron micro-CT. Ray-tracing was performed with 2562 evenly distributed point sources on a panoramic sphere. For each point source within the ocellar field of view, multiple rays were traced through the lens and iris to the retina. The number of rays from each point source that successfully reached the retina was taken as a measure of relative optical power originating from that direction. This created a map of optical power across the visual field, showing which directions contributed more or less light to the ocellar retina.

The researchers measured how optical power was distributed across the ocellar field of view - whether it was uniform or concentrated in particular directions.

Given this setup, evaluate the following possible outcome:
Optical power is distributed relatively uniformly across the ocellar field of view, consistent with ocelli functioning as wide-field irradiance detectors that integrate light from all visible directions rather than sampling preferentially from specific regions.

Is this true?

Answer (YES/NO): NO